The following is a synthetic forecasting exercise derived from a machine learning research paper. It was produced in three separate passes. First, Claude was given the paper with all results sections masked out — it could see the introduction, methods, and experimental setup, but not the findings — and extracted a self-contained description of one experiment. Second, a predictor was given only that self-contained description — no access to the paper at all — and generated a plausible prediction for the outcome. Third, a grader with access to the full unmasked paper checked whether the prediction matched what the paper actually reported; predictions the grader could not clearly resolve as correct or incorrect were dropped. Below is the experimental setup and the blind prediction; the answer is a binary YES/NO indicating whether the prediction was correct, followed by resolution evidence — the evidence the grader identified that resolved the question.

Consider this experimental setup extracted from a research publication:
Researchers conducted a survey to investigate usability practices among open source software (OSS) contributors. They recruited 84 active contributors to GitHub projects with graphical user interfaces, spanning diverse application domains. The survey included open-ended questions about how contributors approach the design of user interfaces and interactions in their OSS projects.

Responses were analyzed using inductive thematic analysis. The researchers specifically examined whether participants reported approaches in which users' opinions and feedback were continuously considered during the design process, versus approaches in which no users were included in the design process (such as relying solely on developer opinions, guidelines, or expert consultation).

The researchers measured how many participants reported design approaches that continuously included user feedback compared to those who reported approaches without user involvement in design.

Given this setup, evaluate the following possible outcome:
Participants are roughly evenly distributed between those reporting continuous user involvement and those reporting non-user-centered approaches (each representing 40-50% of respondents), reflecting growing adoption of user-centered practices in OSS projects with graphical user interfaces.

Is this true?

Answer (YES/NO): NO